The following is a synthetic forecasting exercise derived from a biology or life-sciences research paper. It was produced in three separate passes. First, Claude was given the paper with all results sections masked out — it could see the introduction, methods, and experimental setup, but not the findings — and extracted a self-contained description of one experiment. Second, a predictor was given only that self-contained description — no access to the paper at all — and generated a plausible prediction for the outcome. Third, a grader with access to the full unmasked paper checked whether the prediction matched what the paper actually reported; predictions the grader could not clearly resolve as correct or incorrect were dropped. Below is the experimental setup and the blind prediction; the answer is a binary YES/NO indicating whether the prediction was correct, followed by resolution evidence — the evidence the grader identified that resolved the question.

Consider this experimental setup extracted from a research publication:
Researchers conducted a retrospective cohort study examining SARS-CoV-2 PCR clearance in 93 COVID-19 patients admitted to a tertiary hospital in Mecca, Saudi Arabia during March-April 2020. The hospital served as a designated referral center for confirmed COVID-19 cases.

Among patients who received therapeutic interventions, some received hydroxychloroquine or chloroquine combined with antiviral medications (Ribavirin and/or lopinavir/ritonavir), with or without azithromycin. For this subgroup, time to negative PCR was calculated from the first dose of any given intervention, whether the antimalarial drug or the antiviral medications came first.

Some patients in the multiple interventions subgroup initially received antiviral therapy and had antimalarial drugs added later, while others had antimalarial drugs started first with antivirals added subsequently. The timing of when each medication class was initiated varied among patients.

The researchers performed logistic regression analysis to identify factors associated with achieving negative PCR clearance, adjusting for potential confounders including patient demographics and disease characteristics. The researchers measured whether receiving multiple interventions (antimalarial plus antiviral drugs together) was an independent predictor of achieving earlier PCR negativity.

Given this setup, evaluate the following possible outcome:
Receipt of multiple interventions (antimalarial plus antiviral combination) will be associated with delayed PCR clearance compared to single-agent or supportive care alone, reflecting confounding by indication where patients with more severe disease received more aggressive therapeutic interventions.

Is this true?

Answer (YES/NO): YES